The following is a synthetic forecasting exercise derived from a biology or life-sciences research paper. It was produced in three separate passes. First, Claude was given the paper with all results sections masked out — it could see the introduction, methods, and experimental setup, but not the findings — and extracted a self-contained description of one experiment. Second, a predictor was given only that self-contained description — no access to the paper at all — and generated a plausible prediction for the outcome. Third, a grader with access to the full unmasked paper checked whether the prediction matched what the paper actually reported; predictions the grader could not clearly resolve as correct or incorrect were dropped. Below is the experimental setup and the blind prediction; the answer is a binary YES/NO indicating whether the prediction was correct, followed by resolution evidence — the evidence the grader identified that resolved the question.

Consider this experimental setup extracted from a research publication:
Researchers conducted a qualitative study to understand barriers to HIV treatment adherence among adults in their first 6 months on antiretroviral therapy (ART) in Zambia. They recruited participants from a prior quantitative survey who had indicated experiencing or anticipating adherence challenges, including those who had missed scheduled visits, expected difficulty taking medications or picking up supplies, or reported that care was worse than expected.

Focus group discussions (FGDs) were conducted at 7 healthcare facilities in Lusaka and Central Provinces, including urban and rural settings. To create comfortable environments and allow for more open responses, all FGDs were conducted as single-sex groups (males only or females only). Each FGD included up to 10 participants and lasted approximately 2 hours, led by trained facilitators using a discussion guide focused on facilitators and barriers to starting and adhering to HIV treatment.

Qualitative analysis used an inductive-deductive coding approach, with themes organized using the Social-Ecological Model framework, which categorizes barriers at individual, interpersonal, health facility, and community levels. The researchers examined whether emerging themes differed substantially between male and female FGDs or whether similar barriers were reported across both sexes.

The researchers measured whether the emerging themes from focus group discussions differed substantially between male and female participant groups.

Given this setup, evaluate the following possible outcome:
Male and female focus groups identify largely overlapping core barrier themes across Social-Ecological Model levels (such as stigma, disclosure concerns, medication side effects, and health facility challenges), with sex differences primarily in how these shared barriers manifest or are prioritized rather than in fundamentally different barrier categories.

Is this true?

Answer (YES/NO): YES